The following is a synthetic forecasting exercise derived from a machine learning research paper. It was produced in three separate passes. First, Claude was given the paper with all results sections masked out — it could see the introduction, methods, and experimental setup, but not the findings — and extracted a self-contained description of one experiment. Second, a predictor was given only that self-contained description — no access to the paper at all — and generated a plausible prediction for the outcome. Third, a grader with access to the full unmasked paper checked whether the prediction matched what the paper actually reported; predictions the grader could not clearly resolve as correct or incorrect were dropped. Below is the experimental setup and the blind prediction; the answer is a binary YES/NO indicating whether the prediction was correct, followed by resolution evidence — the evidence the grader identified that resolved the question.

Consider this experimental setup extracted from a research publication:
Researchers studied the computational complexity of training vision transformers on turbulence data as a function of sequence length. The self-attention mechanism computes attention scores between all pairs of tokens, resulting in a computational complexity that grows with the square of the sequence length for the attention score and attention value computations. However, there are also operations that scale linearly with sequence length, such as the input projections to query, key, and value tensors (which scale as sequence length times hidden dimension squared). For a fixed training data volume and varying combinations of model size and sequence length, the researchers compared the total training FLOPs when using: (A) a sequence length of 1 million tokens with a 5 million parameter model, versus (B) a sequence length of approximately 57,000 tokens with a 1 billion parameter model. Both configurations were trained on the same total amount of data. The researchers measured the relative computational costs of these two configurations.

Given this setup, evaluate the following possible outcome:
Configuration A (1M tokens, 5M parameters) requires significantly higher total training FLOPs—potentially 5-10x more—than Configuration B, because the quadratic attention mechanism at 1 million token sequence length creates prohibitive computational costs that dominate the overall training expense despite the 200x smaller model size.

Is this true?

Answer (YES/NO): NO